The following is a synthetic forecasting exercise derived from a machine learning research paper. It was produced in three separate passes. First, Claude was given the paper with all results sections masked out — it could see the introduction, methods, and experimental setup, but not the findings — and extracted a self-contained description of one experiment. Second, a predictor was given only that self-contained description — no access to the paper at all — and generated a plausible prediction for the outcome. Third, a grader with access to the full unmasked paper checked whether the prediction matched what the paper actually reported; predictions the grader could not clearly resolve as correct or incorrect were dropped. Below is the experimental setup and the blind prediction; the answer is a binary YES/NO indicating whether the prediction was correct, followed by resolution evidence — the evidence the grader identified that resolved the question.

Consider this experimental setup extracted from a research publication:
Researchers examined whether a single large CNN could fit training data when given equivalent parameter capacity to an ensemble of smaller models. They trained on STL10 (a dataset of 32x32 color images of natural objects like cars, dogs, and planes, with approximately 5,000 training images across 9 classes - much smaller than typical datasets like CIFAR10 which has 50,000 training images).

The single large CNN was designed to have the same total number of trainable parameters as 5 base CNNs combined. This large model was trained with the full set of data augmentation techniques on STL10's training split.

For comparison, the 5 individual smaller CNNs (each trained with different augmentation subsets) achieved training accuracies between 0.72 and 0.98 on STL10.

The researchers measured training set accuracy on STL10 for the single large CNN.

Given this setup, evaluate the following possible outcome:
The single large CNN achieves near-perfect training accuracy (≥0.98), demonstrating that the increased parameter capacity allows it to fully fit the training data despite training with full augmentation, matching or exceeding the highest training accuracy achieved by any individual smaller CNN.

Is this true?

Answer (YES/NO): NO